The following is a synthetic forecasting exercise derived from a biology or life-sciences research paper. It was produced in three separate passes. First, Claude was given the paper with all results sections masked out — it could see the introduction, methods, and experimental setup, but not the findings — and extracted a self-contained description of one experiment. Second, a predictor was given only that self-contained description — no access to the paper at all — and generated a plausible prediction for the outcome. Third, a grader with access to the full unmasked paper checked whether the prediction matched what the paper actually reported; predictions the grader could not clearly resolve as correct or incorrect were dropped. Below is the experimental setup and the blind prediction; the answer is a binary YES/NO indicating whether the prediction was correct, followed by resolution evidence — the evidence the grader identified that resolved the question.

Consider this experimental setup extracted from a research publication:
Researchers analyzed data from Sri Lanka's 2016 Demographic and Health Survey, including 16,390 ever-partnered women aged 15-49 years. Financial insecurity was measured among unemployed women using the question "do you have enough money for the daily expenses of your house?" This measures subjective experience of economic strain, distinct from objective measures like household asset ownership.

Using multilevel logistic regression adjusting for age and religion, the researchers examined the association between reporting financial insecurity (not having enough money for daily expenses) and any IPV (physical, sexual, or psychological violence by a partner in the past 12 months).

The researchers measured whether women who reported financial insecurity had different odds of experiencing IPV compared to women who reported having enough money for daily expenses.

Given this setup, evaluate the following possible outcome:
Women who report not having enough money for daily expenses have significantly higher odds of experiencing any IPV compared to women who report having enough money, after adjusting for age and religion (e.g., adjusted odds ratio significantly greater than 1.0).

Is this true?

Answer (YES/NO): YES